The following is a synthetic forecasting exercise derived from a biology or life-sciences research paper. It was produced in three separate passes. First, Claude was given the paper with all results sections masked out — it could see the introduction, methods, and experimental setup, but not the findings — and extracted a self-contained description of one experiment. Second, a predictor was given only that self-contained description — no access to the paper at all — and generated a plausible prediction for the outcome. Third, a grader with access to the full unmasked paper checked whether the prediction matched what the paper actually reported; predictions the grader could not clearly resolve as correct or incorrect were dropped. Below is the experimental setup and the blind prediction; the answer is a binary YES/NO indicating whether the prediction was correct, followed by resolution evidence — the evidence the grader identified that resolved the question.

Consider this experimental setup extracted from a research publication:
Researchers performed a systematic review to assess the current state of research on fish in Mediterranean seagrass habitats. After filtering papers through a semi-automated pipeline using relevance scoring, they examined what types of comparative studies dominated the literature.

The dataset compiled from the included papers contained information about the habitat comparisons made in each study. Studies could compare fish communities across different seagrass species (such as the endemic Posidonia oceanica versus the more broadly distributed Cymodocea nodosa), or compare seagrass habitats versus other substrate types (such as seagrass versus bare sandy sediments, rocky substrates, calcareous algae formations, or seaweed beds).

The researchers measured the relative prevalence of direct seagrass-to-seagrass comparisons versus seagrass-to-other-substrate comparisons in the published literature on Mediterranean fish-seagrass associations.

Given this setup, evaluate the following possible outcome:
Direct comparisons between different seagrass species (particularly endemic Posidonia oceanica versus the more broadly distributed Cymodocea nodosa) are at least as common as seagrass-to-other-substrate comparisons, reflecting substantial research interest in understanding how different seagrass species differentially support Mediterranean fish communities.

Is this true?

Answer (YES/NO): NO